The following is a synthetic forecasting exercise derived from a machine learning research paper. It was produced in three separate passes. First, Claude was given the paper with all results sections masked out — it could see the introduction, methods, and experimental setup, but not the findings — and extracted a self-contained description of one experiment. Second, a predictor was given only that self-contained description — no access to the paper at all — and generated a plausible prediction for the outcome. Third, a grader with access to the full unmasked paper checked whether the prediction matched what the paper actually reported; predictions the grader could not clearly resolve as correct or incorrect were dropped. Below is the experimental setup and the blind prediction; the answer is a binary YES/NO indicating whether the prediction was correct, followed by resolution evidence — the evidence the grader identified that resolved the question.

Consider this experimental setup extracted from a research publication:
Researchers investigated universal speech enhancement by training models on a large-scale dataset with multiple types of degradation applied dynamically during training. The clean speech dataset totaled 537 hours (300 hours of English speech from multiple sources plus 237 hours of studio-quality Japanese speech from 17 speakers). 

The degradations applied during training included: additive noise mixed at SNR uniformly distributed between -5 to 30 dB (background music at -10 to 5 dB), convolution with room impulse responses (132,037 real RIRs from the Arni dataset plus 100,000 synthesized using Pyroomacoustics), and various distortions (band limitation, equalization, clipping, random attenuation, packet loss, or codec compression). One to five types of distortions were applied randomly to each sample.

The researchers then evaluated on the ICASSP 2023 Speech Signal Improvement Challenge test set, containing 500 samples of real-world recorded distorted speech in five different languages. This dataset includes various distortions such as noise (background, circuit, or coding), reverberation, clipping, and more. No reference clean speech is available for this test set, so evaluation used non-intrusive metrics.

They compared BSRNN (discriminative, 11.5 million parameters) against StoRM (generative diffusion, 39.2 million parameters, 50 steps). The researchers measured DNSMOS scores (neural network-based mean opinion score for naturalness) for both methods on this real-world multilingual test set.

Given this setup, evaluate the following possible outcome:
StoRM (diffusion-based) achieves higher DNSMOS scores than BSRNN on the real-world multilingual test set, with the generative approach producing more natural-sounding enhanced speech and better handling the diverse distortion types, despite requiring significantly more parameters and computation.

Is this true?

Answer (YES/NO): YES